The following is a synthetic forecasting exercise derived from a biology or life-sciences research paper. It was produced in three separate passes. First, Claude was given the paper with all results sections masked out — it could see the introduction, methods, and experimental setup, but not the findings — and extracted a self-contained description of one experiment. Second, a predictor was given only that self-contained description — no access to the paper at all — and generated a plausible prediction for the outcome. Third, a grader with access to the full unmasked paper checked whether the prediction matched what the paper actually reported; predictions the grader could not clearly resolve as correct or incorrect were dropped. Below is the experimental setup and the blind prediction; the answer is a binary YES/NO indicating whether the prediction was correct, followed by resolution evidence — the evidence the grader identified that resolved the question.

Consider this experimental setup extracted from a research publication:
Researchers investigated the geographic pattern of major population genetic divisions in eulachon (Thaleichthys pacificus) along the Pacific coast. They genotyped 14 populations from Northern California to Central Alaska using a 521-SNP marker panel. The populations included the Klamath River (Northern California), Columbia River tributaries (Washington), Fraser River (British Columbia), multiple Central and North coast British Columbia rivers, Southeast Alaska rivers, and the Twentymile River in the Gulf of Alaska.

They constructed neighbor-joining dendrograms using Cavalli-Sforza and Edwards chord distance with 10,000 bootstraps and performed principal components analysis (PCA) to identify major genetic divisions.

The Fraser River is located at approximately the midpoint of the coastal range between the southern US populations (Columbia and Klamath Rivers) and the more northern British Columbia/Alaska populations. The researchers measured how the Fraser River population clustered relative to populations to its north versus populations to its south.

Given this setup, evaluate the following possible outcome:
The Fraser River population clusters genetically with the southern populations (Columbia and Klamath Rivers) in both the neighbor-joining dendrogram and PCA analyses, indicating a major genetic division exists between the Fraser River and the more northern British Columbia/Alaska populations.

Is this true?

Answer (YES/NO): YES